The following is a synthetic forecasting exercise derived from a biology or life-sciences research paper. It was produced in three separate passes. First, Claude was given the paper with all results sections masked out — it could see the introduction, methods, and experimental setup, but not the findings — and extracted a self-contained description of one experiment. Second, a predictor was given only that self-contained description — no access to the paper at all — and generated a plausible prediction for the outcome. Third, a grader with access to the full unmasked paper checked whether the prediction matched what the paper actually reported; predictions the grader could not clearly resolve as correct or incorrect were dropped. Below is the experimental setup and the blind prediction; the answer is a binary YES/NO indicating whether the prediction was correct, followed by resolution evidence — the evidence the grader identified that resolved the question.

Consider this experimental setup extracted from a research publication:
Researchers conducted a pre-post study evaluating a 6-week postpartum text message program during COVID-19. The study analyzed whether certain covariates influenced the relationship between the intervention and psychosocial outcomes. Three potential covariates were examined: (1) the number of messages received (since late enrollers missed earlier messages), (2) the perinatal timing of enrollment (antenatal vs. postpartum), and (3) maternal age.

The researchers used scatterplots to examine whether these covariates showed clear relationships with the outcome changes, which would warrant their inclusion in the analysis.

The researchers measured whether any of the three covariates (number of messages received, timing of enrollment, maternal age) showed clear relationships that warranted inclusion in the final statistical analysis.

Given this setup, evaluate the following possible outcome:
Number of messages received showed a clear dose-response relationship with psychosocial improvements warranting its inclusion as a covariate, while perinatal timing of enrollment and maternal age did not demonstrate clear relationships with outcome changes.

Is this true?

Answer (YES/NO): NO